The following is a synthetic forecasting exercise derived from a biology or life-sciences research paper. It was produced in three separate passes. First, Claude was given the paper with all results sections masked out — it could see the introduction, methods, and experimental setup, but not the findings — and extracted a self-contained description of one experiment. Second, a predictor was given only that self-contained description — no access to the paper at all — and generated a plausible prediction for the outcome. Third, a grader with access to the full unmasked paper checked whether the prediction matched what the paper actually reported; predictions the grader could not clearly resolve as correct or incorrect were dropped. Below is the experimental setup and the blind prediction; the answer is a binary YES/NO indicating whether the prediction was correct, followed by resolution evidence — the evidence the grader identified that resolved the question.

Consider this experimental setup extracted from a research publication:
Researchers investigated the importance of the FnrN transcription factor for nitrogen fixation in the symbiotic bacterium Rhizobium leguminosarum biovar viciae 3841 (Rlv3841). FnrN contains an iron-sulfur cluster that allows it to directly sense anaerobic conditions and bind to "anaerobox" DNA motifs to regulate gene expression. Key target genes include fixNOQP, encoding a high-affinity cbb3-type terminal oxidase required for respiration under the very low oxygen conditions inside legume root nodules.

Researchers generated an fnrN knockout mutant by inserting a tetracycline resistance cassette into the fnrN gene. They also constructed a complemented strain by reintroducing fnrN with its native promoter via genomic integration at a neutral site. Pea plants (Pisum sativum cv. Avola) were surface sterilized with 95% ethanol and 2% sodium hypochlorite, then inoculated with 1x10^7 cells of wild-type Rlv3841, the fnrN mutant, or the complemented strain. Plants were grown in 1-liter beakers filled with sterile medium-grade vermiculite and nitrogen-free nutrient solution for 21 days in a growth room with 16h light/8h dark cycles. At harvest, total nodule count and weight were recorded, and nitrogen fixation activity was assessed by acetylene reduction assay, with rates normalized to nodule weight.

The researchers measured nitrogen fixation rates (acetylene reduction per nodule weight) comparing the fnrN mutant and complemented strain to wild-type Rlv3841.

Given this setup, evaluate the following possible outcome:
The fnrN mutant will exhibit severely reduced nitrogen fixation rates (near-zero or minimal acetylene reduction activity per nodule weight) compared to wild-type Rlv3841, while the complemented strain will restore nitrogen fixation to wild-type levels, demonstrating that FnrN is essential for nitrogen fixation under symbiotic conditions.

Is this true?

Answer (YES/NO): YES